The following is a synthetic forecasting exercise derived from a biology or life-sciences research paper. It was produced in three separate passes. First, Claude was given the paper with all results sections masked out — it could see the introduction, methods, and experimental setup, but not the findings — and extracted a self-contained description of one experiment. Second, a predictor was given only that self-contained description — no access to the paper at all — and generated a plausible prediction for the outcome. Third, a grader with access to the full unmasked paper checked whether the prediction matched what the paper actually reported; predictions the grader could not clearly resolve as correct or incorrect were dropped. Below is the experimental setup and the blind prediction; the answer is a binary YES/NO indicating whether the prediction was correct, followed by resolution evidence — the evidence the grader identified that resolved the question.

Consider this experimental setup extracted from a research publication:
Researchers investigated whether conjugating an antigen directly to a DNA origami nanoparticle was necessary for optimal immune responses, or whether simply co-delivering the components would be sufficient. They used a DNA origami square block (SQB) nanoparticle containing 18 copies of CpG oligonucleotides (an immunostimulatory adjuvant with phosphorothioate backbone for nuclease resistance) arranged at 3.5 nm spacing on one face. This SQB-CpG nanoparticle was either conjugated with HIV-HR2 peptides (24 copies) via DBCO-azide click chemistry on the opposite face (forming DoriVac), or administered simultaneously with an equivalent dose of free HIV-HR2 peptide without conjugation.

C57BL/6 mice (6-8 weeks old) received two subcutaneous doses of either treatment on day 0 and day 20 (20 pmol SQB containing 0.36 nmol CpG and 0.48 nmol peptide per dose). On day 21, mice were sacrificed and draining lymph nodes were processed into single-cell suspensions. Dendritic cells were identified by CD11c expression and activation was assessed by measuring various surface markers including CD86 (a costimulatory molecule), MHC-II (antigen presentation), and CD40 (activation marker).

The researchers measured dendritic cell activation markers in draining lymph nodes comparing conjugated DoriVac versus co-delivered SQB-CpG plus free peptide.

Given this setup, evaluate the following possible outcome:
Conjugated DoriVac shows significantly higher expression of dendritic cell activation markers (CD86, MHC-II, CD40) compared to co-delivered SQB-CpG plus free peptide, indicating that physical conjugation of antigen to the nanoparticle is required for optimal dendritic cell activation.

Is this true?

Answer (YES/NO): YES